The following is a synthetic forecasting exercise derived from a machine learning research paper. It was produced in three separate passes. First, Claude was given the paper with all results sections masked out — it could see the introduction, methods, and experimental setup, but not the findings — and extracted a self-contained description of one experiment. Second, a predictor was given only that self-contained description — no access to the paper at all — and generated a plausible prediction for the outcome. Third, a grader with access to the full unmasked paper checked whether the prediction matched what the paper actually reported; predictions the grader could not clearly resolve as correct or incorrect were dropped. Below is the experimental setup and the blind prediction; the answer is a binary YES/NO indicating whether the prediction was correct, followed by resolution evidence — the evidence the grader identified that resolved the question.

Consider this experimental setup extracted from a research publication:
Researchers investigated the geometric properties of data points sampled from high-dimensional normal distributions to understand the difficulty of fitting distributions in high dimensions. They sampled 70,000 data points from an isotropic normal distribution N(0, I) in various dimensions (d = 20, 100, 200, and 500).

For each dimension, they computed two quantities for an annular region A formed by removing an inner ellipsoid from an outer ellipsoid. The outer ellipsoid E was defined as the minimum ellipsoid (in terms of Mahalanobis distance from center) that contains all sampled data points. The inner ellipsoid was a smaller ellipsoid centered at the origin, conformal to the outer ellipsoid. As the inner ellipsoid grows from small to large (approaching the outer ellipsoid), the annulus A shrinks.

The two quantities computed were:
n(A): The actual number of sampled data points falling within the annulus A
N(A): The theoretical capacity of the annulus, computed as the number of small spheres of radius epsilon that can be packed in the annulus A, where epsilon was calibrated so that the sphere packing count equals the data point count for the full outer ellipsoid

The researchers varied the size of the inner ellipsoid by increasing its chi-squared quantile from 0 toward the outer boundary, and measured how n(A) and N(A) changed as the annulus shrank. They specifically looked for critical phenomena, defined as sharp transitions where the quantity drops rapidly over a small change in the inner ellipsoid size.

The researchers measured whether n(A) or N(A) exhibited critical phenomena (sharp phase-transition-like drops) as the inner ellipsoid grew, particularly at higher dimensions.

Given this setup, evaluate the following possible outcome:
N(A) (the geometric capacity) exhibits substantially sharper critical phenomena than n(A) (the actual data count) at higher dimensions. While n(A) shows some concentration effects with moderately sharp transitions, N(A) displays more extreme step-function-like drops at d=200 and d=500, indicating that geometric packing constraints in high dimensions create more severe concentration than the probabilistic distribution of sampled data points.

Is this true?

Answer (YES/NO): NO